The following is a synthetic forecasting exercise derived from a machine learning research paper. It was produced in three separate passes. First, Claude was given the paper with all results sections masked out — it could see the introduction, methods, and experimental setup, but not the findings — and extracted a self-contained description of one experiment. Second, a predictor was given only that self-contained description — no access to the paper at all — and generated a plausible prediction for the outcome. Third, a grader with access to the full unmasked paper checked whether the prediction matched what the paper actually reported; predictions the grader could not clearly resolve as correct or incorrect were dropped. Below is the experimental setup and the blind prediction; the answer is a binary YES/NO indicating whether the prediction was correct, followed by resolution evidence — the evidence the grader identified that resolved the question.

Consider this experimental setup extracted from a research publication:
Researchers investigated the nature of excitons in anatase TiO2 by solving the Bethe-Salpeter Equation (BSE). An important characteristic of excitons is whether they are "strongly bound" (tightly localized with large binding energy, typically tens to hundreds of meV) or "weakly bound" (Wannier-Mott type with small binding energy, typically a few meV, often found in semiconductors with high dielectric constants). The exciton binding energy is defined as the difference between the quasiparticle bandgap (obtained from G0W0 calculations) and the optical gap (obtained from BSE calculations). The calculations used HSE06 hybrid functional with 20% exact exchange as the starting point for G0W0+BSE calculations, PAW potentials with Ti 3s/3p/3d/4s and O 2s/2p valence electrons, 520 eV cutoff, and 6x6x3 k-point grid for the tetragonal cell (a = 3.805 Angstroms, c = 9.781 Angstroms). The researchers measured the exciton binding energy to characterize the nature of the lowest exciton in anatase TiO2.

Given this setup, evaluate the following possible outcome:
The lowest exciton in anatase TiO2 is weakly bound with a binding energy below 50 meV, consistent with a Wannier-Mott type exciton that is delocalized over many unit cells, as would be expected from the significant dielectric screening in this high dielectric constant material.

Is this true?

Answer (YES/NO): NO